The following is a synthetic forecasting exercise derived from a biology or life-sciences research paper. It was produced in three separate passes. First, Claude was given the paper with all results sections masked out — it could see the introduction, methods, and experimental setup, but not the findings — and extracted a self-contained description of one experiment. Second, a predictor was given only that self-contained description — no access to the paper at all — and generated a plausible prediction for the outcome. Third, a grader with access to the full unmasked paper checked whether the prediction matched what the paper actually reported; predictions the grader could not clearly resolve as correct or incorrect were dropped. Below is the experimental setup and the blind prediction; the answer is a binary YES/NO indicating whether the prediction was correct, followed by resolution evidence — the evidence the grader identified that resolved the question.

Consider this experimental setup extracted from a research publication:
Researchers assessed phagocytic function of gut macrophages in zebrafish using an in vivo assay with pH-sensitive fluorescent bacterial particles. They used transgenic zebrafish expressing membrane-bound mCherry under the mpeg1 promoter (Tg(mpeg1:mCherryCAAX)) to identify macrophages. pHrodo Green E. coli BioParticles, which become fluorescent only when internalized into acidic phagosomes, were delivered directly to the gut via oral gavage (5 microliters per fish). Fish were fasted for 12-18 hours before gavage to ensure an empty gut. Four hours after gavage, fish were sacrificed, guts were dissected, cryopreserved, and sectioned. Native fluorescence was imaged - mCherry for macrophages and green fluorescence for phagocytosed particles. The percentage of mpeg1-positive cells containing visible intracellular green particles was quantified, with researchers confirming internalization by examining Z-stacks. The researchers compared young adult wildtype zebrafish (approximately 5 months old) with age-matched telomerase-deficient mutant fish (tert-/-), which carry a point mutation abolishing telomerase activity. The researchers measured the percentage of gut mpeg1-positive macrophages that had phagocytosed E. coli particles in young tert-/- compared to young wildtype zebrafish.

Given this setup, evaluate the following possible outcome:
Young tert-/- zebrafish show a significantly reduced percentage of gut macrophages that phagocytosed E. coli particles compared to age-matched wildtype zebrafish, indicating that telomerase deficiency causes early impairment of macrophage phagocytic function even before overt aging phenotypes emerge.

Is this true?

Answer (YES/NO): YES